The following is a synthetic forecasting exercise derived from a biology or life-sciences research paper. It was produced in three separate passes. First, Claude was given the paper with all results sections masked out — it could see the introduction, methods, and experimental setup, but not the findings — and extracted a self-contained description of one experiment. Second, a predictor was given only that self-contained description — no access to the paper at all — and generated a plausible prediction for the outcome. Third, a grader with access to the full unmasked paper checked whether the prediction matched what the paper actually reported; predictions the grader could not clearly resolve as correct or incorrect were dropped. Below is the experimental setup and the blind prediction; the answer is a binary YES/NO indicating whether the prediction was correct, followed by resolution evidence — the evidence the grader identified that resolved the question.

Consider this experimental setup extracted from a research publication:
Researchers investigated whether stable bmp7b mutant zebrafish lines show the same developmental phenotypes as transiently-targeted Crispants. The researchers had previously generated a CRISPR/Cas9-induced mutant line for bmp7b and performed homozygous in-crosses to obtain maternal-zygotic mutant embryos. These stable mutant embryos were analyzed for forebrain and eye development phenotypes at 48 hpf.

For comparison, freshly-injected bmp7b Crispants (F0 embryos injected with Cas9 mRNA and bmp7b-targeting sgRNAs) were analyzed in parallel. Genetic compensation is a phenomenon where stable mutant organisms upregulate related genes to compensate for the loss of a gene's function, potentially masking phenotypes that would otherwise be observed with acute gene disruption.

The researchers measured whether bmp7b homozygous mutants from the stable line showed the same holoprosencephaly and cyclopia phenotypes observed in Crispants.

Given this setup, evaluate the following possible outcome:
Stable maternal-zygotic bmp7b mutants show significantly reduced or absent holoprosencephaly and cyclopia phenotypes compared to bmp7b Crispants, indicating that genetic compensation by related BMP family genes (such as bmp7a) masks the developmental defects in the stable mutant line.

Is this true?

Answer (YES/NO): YES